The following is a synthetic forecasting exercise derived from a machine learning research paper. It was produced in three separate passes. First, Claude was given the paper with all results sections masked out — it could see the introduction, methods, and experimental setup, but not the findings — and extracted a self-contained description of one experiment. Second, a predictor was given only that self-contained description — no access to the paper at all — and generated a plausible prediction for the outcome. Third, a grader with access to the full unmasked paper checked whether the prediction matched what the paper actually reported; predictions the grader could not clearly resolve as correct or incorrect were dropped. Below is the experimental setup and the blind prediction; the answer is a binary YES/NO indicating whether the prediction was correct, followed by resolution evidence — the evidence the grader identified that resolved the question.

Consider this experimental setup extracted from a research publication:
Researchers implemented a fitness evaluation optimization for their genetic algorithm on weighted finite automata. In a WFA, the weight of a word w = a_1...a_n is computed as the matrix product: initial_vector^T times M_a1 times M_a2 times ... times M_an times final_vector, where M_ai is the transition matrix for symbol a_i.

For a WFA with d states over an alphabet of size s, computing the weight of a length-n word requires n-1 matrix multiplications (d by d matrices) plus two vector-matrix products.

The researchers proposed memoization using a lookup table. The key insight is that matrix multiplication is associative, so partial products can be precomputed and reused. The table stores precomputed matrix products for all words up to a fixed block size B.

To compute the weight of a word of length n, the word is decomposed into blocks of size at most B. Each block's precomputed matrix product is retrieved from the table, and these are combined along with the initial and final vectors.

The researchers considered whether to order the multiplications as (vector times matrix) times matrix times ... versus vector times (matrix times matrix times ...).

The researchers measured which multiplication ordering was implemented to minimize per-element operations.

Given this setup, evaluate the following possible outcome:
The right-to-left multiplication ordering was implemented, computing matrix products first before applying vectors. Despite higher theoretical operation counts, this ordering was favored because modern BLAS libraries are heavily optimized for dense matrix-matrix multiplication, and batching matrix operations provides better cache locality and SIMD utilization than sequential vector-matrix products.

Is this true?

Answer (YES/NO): NO